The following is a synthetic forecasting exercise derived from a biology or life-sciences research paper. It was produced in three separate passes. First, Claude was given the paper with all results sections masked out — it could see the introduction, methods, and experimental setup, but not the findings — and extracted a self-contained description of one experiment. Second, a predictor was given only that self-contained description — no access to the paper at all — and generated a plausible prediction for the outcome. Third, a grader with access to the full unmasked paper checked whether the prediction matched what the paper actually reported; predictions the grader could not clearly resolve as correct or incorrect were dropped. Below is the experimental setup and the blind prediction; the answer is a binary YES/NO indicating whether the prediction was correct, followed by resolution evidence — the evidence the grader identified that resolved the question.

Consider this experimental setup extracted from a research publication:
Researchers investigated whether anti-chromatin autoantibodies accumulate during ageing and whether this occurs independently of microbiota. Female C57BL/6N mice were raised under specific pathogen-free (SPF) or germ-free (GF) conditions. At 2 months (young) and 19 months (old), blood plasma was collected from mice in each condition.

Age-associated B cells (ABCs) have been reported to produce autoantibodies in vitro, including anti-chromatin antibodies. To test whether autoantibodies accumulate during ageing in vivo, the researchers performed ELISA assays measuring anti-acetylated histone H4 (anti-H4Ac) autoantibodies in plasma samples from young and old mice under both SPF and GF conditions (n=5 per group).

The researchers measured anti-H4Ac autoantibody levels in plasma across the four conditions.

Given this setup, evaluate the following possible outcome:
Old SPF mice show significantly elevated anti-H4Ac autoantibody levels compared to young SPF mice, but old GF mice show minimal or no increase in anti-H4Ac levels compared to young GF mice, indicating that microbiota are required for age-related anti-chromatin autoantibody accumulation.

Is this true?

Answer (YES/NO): NO